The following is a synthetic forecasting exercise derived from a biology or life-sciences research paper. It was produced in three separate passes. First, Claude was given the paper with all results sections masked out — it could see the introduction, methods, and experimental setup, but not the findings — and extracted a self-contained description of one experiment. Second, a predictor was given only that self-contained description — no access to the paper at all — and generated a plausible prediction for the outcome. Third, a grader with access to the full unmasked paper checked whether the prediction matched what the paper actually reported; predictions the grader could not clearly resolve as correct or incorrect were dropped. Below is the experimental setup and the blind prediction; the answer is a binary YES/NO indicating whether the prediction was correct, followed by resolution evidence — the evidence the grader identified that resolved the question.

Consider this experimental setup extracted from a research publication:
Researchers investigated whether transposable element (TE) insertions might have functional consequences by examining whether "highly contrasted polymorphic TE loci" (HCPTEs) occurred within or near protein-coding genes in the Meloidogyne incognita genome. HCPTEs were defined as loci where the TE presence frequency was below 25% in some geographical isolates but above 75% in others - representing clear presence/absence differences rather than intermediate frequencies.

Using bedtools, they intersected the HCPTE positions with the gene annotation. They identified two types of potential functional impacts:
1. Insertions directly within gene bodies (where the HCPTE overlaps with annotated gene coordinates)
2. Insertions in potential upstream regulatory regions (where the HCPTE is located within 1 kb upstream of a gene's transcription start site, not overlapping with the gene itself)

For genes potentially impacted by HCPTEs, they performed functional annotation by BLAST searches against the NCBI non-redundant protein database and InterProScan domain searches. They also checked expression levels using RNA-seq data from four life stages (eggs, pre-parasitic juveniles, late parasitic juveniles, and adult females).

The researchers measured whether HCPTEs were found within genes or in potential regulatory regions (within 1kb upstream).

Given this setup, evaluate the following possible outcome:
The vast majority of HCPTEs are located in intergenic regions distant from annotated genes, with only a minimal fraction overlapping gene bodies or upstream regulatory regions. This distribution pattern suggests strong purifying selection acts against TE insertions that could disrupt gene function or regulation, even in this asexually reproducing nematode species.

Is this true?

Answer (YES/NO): NO